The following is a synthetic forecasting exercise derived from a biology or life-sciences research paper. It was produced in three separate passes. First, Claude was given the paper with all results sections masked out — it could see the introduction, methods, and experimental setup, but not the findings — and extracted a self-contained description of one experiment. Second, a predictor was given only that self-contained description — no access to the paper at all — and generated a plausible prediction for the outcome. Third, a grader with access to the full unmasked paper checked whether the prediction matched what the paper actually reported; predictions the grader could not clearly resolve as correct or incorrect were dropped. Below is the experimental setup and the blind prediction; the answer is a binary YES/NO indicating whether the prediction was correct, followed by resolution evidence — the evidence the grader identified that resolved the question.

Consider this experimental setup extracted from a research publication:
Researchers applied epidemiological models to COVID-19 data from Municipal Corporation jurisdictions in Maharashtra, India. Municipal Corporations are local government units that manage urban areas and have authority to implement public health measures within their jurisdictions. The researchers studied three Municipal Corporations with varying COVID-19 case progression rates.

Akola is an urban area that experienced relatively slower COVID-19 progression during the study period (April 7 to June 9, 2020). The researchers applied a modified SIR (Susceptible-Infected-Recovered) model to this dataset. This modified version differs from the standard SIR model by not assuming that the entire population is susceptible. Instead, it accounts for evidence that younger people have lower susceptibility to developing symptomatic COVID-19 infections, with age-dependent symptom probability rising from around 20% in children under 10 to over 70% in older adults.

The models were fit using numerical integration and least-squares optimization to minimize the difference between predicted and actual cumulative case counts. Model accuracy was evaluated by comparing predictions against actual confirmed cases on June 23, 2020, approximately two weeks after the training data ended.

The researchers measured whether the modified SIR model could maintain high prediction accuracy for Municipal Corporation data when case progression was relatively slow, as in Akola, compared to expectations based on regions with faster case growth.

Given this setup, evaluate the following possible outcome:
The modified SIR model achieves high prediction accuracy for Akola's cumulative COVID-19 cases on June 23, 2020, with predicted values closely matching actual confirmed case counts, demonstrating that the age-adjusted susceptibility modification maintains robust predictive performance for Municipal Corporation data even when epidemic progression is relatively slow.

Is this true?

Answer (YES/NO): NO